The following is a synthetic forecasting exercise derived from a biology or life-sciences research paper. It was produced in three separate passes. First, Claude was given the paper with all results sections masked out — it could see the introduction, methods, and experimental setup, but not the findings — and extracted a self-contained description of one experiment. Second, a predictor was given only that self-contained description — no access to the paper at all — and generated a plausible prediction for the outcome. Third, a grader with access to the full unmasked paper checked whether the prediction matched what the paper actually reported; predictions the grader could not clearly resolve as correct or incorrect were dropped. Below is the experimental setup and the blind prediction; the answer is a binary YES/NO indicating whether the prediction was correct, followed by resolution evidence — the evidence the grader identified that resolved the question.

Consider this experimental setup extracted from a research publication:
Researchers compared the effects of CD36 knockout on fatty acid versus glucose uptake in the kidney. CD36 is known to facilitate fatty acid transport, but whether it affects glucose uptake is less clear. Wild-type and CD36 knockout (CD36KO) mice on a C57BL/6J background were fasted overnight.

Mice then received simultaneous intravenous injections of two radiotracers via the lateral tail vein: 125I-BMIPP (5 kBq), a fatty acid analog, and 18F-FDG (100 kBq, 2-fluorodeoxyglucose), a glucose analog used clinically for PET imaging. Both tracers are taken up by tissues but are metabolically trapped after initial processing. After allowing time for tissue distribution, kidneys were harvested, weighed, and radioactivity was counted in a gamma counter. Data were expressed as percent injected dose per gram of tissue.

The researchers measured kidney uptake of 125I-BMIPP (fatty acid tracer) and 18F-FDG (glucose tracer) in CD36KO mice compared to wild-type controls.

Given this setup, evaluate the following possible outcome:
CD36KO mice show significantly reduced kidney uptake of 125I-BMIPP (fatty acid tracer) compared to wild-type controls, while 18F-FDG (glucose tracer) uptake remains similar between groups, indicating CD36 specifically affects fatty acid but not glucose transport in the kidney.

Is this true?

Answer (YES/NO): NO